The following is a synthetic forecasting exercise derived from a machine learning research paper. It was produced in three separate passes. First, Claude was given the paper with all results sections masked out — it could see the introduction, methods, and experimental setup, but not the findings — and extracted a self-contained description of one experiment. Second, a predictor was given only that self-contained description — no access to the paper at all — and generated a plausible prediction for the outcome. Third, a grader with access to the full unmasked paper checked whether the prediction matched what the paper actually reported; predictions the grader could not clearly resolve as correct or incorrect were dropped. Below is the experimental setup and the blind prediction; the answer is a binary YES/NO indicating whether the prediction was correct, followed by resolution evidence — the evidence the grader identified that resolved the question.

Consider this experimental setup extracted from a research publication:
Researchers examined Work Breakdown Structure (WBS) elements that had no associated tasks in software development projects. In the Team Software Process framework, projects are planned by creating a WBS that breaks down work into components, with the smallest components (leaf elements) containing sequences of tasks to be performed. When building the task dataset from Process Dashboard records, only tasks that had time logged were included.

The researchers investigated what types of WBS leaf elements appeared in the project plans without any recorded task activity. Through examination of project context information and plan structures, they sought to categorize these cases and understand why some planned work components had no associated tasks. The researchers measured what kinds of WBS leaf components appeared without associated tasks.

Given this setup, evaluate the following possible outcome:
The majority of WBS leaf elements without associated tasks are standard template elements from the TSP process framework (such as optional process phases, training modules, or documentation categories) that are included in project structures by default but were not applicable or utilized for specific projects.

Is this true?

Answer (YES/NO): NO